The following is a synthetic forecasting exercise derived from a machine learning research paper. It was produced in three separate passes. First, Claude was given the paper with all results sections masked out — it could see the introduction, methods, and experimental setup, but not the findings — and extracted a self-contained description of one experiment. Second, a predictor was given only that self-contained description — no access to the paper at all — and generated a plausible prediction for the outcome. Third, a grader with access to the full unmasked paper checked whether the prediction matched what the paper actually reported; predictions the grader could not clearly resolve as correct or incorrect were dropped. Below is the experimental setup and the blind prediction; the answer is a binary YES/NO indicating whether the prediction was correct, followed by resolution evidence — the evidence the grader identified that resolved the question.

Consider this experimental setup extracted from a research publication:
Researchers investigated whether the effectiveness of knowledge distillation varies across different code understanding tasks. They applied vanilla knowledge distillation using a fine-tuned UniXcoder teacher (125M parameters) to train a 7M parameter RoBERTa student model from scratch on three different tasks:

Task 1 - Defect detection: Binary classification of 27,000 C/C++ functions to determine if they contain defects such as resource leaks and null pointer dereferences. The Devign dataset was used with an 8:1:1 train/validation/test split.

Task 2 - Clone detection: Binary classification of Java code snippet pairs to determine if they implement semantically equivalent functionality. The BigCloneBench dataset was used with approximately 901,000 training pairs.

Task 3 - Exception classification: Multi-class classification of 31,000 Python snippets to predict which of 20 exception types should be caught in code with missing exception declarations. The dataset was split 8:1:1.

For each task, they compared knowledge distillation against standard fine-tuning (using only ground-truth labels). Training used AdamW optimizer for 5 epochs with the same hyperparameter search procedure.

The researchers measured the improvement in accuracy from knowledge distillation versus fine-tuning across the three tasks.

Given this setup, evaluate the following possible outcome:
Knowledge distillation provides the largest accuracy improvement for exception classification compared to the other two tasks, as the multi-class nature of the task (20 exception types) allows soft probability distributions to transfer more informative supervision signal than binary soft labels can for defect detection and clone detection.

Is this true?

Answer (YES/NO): NO